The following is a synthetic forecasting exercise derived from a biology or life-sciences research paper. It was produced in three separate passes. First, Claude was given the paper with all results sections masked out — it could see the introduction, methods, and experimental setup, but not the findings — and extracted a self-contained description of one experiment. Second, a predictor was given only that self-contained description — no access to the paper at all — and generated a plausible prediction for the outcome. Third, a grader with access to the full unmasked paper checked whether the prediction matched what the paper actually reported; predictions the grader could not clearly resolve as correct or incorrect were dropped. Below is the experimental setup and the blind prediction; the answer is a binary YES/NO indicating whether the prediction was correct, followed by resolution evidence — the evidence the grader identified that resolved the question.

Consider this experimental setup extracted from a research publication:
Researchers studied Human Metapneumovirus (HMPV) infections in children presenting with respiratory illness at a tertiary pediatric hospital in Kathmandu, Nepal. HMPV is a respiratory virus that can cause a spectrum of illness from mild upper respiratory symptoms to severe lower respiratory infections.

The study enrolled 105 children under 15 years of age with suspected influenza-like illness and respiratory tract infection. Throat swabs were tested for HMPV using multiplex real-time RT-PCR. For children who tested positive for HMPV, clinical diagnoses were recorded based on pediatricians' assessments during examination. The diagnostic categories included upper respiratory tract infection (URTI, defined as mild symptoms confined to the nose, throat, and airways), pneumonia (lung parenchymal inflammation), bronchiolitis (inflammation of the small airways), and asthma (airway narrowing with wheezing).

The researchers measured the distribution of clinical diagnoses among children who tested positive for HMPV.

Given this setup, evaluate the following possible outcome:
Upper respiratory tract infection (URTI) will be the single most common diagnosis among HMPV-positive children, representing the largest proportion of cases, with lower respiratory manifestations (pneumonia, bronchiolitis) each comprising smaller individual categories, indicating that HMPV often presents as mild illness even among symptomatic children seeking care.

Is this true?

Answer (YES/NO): NO